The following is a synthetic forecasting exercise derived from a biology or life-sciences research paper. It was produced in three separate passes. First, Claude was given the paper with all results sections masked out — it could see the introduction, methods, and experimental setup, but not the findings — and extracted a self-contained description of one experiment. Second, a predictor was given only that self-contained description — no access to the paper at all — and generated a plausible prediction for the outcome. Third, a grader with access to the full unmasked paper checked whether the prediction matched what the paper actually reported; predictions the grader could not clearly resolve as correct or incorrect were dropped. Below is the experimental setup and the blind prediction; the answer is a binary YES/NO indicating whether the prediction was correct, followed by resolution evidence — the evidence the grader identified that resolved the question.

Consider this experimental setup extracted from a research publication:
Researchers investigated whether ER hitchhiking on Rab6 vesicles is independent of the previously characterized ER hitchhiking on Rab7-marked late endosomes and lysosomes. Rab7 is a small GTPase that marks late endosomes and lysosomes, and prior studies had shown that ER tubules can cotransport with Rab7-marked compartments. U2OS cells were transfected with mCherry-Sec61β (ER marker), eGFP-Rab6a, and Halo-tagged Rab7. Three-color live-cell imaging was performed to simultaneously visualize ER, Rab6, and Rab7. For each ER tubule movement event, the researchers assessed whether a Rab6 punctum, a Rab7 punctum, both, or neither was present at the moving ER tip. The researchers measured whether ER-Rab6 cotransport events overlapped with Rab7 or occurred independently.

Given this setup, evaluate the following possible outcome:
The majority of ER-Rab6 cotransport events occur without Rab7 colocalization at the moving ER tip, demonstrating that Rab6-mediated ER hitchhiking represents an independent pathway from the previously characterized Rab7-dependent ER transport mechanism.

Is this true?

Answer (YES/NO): YES